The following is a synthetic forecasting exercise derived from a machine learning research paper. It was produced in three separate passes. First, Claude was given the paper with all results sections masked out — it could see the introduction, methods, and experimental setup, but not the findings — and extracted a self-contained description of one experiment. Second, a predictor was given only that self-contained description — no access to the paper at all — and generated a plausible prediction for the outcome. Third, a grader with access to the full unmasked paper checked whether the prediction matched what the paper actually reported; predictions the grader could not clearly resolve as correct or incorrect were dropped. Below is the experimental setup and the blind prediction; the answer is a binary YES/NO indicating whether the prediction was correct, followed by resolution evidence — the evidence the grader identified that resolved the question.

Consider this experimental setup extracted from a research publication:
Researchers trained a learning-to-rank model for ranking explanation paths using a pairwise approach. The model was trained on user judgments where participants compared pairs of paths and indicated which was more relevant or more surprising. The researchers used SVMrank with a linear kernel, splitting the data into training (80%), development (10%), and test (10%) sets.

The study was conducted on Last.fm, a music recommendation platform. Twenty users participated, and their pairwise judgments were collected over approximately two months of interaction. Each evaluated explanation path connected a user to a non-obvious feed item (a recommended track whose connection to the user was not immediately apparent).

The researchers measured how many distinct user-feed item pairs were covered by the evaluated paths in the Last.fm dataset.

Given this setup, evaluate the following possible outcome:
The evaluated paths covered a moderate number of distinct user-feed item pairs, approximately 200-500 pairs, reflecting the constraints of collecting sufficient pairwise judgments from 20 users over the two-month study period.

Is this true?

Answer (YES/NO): YES